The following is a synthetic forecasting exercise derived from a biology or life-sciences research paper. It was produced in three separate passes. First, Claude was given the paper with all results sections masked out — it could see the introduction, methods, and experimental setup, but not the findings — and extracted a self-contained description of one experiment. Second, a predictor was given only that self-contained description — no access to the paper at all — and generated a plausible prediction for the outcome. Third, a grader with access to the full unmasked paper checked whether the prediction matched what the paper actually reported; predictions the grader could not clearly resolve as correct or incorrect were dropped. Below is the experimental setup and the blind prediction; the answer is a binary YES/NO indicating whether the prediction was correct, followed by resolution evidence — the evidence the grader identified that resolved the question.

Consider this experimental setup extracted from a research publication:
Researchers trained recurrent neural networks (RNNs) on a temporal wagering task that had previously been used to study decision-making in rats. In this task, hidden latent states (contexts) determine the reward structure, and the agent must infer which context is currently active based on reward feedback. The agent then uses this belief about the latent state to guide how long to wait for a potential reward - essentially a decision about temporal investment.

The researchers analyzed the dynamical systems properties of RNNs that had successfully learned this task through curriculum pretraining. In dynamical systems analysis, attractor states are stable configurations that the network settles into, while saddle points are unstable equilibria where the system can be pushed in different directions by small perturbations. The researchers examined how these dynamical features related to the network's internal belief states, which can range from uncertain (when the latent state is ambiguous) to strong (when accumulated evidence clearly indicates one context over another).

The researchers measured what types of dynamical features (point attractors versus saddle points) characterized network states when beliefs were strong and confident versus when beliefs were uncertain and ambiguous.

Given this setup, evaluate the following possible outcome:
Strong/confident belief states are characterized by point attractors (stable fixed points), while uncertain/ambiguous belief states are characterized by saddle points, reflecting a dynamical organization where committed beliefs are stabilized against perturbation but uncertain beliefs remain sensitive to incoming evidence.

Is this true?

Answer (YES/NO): NO